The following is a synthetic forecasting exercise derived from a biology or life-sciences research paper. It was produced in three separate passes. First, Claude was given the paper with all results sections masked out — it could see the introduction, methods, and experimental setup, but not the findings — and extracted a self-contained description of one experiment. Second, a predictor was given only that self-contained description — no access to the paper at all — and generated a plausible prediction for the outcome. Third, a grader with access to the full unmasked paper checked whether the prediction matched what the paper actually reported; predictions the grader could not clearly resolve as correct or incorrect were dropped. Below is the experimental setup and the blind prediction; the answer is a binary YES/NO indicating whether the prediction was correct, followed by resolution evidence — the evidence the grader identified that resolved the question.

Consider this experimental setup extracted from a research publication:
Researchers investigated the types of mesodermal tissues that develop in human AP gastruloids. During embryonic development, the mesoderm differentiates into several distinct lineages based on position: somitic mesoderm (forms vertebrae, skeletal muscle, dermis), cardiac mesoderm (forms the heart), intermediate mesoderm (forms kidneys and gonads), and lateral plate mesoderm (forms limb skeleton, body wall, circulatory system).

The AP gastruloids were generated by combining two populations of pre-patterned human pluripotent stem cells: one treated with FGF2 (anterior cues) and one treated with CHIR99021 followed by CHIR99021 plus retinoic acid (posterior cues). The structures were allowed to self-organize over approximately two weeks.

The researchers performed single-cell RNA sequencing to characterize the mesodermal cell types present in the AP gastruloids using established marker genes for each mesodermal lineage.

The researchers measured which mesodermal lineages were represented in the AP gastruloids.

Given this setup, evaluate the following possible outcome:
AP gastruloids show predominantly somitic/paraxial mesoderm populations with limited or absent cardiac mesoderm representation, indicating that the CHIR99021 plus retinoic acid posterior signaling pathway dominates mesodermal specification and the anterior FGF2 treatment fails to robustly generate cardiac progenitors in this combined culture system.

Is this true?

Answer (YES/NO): NO